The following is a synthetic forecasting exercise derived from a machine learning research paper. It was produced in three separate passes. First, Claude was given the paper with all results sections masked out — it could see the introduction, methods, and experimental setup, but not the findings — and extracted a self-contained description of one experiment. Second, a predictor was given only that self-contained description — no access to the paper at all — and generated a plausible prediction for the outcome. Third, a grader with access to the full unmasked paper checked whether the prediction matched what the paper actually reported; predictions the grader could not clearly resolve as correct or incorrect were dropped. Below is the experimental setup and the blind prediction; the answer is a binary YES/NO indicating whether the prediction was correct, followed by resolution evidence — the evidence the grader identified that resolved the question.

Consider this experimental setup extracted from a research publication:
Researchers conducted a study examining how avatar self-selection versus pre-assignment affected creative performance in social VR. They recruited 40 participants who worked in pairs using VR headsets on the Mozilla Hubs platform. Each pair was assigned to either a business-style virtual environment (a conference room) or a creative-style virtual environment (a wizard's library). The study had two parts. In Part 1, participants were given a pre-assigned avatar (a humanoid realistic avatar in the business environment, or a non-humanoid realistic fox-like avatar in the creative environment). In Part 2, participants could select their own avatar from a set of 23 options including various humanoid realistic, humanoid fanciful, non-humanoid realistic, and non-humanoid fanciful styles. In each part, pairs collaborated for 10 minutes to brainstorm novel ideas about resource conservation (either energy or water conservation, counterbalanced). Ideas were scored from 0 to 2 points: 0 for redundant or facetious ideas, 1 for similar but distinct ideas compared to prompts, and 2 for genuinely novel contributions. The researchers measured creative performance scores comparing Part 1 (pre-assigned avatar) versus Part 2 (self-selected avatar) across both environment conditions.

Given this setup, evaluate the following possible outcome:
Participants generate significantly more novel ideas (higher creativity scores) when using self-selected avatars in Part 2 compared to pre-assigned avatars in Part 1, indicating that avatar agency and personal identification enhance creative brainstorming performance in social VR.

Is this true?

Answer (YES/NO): NO